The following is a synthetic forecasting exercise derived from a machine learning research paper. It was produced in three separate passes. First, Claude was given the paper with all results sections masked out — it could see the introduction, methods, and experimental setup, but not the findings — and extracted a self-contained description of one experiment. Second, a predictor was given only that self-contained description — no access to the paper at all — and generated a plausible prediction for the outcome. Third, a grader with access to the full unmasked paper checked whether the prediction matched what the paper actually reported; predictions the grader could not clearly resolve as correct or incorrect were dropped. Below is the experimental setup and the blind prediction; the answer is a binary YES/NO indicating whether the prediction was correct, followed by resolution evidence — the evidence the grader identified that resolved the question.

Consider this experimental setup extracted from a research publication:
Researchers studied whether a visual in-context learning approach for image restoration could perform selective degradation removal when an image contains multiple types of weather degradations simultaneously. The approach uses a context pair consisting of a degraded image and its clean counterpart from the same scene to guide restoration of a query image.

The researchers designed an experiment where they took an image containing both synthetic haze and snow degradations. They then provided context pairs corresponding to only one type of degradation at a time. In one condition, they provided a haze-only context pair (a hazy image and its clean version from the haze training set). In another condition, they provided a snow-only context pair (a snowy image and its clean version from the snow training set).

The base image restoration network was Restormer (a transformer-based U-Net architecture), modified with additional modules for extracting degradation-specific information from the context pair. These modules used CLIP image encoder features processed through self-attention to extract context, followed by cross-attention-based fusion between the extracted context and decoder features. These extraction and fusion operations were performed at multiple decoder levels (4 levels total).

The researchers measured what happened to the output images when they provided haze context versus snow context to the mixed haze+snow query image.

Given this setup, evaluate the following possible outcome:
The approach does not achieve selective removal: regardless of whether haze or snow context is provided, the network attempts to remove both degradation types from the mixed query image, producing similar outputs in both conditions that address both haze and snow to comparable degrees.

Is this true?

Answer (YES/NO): NO